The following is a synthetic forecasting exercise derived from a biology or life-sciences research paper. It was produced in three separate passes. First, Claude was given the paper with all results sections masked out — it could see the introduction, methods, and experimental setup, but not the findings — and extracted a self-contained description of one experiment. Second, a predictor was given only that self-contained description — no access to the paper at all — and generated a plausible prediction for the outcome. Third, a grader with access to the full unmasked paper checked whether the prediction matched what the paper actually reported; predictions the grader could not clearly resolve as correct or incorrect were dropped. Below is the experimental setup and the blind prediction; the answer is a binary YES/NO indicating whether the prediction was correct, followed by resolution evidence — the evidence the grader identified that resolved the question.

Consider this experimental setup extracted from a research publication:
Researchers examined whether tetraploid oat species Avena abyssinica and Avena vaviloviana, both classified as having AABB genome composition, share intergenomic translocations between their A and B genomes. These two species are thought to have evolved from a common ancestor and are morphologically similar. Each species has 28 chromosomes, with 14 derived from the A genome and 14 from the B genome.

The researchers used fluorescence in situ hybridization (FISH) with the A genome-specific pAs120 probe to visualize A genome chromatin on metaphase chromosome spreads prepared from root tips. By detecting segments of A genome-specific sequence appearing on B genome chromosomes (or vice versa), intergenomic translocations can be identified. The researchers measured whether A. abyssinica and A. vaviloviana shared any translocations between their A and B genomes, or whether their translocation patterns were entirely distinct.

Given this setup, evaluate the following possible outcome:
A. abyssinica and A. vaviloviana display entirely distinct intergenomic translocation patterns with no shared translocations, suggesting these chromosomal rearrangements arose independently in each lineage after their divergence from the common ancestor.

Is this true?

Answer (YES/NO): NO